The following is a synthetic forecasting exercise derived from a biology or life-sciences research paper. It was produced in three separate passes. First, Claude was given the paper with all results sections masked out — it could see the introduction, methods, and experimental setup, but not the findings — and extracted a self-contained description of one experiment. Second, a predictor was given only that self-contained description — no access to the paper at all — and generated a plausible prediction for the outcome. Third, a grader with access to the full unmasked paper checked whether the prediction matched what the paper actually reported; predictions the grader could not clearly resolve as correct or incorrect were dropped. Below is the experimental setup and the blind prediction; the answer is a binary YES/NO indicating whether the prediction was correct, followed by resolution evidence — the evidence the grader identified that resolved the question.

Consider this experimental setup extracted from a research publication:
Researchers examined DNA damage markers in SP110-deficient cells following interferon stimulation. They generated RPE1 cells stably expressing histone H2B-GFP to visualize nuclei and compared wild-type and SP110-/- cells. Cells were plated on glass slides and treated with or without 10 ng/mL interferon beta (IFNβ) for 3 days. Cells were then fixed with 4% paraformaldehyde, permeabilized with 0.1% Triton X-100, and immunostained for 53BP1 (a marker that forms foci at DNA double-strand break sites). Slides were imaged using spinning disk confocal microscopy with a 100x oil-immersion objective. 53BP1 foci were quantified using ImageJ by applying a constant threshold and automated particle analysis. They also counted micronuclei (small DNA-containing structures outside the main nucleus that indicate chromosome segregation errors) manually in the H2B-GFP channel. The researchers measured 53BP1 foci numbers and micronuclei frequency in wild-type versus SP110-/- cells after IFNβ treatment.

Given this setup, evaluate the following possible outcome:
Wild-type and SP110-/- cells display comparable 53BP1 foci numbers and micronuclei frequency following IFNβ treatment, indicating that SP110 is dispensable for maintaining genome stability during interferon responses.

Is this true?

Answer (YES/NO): NO